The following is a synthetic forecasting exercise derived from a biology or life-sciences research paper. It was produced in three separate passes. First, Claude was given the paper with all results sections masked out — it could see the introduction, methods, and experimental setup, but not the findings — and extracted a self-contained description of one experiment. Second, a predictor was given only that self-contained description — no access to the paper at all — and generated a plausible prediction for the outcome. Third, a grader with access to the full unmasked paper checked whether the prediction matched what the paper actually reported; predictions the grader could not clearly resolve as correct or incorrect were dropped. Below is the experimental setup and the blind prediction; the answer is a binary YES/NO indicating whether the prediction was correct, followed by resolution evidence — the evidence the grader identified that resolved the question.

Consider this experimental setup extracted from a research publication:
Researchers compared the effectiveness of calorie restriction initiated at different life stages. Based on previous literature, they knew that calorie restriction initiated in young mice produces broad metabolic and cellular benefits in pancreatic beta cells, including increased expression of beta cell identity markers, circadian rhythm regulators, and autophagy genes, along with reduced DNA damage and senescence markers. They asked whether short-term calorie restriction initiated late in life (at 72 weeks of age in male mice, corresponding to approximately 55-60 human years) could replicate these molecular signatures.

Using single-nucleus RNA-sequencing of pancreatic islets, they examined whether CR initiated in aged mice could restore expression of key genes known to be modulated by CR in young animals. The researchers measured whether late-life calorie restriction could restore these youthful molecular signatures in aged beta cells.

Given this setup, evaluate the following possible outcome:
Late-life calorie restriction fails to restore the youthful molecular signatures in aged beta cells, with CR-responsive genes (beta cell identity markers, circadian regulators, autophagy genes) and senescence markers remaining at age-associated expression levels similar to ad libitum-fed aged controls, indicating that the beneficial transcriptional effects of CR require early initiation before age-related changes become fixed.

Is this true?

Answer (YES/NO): YES